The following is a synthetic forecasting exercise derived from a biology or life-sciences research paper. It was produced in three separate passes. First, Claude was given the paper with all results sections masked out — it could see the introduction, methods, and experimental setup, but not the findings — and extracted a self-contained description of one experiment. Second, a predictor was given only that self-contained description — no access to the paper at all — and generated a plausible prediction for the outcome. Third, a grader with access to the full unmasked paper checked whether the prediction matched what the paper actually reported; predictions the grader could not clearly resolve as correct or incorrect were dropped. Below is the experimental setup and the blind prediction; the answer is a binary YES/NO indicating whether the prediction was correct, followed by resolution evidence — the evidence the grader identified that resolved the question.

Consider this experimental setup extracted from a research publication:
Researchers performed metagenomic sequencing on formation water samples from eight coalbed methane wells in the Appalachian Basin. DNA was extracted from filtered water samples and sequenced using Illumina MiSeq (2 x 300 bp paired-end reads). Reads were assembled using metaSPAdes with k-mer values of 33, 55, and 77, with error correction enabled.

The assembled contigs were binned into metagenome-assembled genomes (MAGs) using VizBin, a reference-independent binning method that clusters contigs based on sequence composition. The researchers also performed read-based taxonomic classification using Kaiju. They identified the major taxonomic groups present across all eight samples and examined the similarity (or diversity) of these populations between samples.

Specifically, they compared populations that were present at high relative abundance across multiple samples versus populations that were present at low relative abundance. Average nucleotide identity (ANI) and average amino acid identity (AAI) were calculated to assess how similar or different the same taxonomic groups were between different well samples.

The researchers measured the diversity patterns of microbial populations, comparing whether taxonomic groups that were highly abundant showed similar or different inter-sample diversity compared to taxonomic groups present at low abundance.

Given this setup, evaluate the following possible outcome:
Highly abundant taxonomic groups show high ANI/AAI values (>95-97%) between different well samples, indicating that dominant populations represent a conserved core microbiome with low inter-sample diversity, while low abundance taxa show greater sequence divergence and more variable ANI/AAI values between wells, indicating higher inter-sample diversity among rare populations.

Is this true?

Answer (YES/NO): YES